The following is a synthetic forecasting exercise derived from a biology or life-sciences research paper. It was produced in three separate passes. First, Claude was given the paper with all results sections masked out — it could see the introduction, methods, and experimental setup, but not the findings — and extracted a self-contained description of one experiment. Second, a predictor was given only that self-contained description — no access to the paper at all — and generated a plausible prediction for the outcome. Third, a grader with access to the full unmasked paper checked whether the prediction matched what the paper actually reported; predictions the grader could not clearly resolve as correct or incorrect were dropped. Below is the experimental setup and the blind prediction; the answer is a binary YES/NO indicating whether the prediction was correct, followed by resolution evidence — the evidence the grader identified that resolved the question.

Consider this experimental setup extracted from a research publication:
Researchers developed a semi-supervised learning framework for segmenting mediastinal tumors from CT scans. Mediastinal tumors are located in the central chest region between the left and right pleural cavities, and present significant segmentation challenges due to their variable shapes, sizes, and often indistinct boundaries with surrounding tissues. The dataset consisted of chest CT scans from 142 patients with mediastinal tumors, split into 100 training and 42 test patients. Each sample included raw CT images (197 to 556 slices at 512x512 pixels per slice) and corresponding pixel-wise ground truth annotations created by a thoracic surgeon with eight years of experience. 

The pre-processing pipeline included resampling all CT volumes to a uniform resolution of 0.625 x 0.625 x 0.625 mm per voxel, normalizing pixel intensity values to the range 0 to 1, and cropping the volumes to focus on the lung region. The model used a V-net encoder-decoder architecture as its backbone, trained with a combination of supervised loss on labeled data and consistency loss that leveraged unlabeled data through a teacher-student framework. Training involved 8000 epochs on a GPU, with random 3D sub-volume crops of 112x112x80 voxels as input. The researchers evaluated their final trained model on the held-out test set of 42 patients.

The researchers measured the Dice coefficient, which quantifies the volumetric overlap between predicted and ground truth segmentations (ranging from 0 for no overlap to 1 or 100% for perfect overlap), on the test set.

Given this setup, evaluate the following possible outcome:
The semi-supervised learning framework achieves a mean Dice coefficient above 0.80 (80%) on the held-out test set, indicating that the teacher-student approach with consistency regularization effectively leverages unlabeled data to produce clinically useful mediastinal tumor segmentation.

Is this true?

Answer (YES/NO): YES